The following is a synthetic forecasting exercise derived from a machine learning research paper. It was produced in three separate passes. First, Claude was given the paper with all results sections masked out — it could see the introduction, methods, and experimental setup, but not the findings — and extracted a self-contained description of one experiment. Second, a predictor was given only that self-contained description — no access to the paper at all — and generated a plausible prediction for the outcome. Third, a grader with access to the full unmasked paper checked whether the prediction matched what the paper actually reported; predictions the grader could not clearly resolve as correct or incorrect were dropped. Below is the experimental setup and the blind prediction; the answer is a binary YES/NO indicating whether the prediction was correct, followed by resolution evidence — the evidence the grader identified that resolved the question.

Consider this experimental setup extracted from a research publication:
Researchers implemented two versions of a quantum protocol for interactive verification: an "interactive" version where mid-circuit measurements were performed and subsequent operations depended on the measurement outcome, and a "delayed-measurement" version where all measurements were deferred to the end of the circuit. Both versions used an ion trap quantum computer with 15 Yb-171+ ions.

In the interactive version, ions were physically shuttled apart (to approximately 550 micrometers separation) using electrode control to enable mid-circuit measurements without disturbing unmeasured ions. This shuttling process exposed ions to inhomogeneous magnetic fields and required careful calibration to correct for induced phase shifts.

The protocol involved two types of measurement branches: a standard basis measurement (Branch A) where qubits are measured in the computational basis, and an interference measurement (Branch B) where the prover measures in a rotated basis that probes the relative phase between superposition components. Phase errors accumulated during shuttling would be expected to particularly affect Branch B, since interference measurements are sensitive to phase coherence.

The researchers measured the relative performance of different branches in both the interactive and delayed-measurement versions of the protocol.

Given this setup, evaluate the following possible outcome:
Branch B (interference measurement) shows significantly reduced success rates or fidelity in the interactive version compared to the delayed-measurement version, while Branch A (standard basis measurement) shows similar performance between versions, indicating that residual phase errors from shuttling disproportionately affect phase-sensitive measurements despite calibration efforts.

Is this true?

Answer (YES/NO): NO